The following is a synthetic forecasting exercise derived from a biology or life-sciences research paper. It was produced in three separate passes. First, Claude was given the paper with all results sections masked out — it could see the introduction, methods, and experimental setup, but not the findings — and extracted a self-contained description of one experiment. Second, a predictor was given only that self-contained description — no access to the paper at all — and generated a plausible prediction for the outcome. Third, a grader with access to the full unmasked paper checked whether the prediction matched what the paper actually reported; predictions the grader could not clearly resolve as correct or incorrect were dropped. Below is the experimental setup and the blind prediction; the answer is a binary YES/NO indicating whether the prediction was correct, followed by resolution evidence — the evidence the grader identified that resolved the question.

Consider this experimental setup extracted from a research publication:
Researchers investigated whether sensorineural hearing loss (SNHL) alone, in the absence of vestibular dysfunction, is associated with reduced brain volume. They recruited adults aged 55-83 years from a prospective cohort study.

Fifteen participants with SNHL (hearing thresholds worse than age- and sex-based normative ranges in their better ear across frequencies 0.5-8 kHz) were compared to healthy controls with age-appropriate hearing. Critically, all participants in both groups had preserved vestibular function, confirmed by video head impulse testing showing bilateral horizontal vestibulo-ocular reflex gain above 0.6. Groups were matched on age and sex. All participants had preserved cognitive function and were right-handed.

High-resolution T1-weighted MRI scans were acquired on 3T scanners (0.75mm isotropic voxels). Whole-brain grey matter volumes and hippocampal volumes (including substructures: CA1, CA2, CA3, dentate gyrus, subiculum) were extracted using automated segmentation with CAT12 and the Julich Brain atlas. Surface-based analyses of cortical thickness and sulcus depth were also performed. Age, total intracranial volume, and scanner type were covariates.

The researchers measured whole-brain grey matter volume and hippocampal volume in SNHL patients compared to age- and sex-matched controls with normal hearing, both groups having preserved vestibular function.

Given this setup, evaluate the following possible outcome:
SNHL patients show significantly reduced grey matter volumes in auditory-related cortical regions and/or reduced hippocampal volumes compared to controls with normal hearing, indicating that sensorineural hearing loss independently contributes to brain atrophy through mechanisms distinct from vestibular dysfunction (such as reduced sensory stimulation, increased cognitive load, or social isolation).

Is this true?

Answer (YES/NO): NO